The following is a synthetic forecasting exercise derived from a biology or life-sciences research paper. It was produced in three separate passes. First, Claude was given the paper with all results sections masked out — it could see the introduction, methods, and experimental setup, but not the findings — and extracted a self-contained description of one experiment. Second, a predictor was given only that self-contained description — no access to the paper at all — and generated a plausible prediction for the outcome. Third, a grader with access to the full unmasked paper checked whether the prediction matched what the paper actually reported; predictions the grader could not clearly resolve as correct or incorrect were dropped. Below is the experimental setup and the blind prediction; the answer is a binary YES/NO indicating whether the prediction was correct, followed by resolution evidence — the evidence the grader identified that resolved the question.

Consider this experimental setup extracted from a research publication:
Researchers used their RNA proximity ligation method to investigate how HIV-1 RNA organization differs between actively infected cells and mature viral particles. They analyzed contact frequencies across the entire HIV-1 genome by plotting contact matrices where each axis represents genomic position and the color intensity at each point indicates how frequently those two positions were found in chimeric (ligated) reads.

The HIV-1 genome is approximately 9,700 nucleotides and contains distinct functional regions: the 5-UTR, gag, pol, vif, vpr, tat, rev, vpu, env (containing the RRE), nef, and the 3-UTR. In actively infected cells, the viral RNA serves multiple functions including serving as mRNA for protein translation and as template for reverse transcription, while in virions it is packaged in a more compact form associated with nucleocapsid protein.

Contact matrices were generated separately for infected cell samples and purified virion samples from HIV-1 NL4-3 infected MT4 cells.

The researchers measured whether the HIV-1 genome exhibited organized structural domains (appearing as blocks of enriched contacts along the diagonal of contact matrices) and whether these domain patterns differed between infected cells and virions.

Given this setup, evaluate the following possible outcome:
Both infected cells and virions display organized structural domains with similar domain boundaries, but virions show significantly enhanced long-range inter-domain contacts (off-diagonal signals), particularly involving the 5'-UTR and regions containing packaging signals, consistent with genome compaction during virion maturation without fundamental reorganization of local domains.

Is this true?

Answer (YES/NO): NO